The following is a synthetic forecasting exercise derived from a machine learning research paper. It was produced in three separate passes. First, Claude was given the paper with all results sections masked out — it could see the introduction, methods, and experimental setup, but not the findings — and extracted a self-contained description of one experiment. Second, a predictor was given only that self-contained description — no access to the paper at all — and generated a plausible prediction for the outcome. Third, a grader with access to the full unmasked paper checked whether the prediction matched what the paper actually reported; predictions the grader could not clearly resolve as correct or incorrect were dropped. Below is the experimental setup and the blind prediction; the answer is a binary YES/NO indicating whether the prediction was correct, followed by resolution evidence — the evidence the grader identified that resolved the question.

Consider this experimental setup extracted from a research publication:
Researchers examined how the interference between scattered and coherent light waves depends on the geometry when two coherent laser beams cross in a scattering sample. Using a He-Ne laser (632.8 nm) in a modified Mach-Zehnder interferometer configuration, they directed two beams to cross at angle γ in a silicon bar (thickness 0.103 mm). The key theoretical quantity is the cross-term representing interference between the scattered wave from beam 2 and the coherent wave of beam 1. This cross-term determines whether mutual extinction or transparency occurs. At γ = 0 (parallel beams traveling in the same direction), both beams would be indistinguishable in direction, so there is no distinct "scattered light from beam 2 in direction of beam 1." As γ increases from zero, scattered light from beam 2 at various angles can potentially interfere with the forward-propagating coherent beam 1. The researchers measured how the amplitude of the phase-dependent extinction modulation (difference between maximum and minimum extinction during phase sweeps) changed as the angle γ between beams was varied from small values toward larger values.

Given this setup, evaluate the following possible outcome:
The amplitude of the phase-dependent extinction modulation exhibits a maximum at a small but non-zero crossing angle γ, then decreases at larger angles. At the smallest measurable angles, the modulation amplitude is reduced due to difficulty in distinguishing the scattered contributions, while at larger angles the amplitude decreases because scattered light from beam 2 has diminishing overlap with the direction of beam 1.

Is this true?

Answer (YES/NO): NO